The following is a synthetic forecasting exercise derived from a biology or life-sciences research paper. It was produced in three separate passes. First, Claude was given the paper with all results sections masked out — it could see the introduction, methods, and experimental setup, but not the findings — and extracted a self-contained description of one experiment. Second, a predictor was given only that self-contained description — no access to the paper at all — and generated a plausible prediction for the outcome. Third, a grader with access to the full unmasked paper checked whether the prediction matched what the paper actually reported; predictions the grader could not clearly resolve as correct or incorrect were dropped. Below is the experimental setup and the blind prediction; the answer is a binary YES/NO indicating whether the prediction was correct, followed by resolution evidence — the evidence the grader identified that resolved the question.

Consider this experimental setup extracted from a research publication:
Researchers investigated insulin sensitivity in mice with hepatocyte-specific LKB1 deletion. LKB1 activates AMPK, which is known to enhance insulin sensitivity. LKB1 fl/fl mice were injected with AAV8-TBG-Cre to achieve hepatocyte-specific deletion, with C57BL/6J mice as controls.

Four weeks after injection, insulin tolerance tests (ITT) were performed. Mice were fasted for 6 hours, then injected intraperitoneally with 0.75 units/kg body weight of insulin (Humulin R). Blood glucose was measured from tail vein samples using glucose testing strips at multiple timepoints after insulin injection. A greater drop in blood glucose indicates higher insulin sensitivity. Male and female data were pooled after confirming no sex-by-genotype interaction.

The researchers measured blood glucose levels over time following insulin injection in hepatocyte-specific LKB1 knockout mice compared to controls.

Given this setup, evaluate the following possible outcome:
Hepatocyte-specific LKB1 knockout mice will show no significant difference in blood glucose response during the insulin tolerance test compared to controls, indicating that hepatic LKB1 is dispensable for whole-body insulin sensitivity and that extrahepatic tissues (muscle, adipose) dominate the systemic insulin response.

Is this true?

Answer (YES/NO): YES